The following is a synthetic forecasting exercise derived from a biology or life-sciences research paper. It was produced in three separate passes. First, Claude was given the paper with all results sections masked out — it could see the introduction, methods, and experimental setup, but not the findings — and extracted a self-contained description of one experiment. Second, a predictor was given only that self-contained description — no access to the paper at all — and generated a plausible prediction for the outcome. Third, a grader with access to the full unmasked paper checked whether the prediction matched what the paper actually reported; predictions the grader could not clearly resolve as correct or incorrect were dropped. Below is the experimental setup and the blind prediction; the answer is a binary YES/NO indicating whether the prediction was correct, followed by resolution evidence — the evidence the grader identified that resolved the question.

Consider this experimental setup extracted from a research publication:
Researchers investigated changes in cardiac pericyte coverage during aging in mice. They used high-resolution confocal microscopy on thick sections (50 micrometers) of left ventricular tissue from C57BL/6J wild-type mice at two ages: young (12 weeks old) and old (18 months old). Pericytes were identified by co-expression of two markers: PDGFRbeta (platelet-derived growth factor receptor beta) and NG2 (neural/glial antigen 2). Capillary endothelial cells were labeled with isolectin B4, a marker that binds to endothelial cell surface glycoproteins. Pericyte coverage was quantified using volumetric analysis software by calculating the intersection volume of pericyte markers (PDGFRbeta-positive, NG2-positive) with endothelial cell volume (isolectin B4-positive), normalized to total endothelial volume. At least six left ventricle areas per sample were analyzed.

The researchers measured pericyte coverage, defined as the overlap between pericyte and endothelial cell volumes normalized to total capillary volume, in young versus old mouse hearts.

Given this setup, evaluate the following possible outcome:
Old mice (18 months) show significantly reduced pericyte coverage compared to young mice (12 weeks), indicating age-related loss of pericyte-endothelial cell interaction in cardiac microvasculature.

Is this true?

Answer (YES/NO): YES